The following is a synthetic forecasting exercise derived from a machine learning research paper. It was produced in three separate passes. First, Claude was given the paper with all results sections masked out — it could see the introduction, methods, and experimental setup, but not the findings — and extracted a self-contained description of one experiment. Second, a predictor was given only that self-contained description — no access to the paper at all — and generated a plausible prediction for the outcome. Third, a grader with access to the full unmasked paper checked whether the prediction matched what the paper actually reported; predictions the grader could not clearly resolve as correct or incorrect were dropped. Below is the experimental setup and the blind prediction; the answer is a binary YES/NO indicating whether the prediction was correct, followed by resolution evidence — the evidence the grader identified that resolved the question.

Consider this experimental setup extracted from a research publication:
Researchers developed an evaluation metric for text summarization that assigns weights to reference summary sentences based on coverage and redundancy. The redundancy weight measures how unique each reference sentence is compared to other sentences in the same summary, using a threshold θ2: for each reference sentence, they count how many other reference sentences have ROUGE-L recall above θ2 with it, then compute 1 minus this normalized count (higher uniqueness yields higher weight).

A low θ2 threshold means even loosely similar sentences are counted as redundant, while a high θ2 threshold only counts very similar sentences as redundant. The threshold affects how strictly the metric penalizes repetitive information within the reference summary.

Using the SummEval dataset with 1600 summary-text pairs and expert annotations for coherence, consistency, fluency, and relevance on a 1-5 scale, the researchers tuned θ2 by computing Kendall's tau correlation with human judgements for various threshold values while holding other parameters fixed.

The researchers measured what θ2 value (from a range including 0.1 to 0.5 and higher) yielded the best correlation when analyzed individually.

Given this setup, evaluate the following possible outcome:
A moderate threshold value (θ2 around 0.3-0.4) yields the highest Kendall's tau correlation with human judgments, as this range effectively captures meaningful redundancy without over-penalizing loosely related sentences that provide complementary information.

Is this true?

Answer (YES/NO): YES